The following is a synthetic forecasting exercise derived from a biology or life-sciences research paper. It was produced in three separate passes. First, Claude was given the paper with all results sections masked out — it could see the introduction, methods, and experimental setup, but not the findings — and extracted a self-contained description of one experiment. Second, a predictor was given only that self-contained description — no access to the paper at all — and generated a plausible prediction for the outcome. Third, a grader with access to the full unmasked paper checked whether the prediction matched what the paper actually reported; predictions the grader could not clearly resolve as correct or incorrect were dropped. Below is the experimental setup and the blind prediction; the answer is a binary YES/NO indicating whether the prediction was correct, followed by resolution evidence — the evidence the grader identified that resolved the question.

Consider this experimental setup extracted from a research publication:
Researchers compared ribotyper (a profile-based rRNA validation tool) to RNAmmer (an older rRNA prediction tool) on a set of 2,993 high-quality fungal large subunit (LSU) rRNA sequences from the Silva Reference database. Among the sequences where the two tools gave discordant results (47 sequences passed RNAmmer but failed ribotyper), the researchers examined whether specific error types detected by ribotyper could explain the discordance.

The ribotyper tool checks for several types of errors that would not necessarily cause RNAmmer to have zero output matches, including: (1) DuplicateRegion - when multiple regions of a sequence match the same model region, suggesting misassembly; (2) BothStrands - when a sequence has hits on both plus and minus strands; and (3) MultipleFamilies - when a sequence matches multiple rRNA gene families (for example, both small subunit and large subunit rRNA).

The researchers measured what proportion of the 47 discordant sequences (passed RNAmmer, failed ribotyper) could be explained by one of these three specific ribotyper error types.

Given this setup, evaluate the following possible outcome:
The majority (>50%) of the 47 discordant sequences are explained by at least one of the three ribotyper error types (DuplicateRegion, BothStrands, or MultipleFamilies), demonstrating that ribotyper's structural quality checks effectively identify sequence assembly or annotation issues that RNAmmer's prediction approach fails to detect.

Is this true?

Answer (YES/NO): YES